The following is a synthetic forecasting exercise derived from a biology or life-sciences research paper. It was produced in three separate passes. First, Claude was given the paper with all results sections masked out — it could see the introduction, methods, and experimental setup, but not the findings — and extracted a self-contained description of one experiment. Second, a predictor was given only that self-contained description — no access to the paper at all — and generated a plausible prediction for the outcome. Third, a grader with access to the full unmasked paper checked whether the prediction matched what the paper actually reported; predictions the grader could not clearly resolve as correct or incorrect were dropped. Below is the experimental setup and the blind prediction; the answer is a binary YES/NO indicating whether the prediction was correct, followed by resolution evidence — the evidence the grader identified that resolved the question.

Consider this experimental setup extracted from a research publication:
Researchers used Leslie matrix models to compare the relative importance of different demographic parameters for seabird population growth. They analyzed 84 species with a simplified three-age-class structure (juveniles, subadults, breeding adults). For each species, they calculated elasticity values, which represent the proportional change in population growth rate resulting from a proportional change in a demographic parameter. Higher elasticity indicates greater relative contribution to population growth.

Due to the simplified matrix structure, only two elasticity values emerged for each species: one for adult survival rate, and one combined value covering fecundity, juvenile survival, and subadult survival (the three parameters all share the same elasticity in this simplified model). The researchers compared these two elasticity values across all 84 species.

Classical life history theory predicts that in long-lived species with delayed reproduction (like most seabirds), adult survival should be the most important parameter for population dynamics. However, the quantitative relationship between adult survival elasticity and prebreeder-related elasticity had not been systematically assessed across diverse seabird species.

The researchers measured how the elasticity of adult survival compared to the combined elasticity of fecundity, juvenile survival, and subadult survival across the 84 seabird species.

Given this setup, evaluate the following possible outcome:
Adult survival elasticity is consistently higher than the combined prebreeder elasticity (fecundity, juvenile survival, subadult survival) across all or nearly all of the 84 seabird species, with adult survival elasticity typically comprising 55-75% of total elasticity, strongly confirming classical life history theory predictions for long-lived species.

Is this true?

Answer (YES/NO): YES